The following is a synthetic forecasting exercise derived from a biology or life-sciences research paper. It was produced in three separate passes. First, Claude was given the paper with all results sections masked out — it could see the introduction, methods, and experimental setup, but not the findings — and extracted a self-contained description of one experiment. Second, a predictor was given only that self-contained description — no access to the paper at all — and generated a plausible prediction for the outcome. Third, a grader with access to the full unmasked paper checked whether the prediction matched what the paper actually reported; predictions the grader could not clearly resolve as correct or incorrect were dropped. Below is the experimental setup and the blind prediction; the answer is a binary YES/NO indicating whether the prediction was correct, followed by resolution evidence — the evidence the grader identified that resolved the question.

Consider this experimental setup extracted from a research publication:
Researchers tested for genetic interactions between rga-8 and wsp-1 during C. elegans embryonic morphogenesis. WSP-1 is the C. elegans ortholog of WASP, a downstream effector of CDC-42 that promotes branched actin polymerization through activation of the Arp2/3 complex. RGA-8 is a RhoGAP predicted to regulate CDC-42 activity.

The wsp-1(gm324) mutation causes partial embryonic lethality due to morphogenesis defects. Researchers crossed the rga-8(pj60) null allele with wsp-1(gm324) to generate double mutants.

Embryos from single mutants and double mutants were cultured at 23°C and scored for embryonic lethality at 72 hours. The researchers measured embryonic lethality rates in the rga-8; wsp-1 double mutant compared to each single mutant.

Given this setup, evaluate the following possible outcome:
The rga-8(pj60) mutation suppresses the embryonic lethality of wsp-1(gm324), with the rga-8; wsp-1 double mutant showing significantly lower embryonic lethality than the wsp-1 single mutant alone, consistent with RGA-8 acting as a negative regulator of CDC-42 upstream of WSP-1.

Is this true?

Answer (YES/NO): NO